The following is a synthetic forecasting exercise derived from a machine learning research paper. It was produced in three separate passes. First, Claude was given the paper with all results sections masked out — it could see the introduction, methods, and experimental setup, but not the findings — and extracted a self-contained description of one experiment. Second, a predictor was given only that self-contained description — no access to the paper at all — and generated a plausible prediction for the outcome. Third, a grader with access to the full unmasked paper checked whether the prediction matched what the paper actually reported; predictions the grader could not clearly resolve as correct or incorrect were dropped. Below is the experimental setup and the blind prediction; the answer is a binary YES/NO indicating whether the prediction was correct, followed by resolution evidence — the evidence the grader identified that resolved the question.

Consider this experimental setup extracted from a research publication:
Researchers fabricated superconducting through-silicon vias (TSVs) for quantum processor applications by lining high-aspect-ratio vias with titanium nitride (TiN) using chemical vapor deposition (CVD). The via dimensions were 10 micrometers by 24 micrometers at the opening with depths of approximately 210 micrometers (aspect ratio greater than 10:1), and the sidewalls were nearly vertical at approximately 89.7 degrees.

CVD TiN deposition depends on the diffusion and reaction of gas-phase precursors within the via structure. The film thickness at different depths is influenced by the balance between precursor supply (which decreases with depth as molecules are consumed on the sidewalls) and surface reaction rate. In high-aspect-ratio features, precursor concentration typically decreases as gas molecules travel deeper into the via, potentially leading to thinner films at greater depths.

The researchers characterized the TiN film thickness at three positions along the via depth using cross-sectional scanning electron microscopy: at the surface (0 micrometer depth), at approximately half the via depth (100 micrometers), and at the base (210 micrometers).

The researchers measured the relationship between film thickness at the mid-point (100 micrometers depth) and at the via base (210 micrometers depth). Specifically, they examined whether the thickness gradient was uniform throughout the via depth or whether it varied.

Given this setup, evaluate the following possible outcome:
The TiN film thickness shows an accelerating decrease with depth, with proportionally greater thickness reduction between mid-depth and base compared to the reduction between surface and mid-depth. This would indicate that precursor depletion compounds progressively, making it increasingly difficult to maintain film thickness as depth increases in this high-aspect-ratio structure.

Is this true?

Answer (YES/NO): NO